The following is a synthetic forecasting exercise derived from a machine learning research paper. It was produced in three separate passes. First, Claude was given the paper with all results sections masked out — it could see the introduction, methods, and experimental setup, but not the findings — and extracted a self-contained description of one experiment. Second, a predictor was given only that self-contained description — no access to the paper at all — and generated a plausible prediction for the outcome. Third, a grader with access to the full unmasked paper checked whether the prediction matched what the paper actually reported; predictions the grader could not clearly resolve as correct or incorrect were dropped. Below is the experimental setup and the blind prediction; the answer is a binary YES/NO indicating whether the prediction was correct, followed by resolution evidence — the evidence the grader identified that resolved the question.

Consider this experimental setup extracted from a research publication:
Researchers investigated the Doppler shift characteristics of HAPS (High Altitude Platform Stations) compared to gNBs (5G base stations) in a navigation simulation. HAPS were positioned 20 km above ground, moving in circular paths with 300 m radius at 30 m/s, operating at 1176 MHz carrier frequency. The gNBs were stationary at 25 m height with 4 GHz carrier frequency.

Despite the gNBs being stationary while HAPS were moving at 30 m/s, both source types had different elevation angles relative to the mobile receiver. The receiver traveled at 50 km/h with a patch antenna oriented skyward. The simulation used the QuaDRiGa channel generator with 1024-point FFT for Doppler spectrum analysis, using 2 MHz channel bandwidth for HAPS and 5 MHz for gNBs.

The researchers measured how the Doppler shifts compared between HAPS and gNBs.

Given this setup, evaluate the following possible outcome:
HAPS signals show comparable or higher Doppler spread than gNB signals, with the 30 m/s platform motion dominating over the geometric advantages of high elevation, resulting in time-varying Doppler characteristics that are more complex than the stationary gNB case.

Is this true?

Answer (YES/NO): NO